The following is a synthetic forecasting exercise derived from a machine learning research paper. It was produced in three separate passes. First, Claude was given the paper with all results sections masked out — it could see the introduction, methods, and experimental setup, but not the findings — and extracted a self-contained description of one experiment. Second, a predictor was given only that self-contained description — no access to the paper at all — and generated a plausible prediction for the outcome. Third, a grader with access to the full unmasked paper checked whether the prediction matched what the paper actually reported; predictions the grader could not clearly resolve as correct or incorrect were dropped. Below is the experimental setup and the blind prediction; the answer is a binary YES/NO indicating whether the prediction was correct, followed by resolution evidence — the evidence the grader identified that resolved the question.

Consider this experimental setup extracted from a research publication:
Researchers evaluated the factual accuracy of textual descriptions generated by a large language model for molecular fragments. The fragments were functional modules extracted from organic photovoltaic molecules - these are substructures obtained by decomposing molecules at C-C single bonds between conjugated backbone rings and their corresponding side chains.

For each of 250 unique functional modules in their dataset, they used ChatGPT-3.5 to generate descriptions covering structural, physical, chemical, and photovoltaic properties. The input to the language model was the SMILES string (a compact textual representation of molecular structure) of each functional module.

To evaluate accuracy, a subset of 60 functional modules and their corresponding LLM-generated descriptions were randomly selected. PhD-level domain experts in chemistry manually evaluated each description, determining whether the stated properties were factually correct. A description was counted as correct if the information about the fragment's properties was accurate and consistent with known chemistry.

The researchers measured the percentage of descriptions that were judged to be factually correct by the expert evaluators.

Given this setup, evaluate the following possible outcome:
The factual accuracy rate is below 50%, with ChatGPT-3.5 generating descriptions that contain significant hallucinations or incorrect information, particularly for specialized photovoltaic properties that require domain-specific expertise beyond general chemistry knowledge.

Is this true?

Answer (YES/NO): NO